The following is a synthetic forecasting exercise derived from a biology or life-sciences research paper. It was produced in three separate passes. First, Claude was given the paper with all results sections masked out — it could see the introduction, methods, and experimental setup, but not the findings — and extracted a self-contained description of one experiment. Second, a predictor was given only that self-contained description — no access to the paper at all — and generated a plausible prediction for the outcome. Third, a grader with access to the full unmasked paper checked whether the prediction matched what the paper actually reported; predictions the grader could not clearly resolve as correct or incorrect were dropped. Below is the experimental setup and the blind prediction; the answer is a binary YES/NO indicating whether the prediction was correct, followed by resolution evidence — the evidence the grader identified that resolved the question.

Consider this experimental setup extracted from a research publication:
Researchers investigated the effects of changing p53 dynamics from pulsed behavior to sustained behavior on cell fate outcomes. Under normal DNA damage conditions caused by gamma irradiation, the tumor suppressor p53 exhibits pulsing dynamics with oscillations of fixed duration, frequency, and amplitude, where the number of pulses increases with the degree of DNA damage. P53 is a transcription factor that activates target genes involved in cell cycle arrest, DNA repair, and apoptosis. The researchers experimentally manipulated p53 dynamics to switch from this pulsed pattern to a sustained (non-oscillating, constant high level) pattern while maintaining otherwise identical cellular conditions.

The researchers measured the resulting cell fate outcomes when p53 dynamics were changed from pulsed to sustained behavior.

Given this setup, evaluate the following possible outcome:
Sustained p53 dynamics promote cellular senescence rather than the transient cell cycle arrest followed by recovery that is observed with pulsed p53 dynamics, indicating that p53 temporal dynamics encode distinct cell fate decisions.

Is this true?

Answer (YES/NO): YES